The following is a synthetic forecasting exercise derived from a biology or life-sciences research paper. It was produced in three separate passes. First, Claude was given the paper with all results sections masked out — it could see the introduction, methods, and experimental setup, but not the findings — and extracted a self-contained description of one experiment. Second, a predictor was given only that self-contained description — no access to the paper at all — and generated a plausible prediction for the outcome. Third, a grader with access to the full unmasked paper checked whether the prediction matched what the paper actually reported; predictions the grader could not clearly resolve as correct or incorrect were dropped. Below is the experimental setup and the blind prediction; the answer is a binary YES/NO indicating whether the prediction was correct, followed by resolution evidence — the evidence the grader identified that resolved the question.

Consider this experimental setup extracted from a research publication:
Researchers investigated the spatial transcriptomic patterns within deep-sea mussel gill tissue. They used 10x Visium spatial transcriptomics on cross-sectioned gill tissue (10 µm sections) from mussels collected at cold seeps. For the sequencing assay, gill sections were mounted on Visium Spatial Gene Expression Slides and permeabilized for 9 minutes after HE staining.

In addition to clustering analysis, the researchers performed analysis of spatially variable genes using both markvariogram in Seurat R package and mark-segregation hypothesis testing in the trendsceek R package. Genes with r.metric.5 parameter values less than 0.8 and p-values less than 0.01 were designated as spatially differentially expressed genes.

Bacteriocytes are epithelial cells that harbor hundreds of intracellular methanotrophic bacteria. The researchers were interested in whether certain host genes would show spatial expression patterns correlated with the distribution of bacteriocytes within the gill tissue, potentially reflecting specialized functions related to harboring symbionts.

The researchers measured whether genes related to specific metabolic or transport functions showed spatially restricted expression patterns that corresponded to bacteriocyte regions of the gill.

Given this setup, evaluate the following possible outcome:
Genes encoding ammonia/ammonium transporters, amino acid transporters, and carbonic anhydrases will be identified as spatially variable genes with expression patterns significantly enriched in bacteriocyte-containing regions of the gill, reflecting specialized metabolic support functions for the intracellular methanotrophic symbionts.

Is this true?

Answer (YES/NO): NO